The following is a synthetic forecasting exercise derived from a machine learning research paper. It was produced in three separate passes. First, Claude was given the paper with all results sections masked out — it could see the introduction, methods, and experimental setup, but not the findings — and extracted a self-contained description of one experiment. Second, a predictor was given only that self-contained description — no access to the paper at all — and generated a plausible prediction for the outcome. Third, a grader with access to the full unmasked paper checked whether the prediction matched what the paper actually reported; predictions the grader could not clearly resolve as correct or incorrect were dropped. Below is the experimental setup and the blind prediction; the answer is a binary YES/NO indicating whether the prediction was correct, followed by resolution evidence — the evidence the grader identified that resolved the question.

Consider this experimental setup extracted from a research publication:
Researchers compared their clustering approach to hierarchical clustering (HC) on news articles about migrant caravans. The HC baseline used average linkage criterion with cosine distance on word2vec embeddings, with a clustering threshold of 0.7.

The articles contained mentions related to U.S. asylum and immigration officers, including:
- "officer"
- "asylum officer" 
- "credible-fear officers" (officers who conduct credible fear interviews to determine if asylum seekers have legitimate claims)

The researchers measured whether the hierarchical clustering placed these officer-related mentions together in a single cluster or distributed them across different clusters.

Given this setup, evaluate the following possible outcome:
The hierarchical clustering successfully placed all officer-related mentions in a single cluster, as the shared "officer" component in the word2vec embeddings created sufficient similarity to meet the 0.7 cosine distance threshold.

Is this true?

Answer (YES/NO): YES